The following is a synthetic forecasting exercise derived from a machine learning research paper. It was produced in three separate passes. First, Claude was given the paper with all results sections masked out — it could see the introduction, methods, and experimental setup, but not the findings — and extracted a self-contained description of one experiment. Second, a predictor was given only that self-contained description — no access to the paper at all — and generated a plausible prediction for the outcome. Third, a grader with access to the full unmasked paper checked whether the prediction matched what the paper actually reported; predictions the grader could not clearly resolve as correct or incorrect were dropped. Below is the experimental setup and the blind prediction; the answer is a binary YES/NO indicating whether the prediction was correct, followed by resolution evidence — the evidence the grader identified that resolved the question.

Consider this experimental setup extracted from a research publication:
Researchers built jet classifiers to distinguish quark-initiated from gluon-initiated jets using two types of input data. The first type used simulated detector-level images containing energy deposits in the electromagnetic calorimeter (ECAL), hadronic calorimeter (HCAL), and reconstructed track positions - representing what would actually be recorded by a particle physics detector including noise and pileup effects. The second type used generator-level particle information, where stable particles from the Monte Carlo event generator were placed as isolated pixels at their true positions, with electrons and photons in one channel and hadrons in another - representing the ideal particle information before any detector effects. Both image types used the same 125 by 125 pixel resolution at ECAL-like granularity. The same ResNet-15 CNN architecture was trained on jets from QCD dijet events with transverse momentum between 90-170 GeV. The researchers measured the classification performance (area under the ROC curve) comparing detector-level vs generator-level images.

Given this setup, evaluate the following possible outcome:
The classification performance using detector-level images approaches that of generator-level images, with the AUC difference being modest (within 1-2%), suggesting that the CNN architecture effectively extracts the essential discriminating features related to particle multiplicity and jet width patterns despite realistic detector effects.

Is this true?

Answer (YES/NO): NO